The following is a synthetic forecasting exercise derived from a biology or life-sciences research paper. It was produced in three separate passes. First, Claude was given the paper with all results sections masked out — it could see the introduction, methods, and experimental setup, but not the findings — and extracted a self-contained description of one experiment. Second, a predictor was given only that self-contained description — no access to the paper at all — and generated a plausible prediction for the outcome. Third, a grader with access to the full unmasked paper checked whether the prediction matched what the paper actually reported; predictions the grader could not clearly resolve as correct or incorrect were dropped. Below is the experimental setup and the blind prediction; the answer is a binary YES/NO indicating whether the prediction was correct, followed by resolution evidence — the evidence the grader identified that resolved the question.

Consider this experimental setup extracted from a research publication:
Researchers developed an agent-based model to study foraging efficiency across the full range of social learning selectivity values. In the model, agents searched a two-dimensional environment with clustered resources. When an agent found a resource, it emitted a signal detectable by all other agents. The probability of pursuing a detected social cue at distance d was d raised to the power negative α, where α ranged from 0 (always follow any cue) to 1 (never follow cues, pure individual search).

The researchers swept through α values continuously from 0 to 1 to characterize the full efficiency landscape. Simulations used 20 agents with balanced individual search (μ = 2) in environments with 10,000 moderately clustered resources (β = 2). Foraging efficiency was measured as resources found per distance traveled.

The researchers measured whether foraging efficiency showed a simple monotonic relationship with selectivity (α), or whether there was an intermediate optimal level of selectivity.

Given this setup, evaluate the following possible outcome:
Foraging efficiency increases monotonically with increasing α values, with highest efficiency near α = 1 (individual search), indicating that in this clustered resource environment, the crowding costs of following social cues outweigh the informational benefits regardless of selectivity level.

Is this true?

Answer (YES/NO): NO